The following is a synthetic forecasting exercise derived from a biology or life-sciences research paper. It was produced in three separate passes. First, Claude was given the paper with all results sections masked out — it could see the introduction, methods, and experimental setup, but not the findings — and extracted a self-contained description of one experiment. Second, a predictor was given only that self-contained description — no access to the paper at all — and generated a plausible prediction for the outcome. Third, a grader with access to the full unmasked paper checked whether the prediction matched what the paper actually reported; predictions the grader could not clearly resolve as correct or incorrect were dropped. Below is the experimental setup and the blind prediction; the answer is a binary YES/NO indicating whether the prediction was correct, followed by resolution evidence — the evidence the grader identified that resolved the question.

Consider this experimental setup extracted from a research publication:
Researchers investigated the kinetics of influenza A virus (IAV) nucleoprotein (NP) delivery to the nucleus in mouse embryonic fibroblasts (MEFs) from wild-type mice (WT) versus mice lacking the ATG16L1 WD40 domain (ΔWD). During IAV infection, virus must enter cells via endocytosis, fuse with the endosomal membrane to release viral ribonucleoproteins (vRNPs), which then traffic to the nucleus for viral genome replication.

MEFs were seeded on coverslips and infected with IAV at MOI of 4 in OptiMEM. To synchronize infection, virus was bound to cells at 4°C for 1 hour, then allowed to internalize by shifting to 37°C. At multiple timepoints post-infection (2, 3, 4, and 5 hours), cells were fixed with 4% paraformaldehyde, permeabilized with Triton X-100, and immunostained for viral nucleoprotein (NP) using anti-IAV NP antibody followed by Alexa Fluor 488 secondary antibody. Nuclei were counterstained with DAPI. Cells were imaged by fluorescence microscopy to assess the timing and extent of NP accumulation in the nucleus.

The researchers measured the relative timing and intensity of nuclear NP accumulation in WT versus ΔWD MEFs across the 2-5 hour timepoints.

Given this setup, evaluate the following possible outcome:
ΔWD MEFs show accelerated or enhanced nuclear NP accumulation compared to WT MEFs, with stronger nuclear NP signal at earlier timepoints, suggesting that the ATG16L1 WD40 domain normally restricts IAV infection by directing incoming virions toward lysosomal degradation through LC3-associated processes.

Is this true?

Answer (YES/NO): YES